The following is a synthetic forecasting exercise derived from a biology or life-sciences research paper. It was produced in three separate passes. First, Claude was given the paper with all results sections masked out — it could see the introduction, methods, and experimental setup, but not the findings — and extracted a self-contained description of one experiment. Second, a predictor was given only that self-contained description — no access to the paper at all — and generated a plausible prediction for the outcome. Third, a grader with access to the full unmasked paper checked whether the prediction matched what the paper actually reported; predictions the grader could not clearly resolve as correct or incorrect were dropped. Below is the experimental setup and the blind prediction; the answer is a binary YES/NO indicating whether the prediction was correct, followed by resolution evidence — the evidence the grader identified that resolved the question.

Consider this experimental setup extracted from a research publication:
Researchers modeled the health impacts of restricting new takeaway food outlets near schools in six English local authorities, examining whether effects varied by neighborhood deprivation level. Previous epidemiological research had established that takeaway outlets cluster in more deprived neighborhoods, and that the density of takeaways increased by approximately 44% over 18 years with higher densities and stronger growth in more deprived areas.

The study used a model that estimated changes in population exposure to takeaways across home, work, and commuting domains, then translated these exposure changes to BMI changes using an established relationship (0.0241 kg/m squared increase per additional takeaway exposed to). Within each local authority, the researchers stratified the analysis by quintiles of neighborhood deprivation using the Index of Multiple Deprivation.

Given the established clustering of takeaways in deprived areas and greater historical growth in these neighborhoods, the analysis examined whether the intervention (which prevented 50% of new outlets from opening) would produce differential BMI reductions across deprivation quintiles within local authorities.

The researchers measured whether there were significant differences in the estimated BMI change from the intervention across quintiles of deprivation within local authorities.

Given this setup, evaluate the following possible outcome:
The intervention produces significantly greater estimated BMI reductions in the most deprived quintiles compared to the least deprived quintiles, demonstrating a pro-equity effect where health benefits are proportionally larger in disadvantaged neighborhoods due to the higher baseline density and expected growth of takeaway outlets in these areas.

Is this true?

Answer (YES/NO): NO